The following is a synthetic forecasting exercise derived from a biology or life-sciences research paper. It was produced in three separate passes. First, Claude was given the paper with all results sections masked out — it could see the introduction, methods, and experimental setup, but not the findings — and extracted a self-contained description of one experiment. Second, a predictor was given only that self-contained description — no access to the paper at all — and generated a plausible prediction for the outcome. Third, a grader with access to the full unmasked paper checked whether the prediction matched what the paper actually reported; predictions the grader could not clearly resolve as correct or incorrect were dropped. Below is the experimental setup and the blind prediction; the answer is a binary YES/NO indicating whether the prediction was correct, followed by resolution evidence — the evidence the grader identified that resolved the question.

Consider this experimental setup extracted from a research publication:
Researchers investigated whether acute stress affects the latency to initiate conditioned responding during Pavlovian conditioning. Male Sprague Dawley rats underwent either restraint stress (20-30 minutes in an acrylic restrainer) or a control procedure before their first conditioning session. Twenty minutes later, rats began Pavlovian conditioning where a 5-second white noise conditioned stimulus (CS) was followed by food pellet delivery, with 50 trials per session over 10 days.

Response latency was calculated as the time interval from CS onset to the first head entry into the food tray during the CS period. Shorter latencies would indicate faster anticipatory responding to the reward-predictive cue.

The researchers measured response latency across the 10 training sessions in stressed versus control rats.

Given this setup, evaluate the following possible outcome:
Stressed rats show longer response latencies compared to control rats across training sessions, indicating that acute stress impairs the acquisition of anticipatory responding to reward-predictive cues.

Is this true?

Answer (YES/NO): NO